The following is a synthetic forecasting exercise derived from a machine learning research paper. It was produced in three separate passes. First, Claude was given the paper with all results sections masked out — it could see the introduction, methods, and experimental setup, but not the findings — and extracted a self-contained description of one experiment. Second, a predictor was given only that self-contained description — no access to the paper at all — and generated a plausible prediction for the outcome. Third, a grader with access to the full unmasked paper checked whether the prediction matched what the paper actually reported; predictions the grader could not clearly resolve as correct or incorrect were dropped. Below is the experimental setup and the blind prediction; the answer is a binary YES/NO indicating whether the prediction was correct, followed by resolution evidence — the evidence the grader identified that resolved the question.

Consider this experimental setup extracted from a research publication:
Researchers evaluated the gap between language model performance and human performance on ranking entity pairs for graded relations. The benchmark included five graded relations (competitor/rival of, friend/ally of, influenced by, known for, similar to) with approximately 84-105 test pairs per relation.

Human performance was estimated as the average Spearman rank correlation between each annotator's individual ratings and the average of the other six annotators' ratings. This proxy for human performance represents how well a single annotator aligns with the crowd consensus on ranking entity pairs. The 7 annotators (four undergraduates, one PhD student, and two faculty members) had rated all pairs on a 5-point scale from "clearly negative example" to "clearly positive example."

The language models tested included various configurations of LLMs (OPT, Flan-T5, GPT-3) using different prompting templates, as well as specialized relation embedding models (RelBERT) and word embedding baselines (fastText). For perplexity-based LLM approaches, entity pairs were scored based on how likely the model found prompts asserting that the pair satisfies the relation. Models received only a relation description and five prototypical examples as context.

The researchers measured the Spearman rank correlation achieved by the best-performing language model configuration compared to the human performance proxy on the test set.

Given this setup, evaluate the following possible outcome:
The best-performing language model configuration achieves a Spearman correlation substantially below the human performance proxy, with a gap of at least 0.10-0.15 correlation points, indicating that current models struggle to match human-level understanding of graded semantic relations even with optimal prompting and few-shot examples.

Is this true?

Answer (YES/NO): YES